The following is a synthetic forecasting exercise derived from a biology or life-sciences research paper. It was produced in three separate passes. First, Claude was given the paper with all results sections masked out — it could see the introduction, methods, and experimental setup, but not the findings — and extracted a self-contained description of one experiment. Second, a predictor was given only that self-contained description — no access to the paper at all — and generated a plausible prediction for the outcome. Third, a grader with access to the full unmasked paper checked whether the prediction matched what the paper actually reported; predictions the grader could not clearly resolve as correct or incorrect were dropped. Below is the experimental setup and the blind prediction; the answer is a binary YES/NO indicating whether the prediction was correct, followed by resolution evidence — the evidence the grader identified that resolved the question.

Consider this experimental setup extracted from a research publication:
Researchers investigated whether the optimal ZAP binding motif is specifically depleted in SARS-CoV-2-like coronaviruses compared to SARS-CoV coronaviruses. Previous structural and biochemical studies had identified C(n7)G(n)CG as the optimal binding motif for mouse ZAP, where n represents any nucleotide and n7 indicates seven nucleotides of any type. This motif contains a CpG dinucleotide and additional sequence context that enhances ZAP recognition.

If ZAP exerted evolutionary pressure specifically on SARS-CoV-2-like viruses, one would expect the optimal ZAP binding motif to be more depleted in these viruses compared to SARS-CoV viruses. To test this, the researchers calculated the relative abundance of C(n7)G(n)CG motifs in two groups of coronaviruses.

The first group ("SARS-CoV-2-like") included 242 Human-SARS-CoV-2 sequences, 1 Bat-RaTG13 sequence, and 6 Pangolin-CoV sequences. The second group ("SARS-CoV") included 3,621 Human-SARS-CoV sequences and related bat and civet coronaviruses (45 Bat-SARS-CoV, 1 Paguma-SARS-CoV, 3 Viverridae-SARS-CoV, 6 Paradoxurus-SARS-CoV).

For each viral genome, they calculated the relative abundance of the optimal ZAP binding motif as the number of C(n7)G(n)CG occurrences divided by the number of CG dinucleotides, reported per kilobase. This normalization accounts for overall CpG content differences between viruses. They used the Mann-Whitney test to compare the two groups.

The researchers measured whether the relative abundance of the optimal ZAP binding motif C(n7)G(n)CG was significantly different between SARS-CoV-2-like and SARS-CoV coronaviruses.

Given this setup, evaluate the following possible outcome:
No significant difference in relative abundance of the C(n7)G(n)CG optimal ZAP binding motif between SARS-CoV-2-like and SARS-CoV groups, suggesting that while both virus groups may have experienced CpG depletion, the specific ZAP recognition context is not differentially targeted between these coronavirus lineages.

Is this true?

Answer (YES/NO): NO